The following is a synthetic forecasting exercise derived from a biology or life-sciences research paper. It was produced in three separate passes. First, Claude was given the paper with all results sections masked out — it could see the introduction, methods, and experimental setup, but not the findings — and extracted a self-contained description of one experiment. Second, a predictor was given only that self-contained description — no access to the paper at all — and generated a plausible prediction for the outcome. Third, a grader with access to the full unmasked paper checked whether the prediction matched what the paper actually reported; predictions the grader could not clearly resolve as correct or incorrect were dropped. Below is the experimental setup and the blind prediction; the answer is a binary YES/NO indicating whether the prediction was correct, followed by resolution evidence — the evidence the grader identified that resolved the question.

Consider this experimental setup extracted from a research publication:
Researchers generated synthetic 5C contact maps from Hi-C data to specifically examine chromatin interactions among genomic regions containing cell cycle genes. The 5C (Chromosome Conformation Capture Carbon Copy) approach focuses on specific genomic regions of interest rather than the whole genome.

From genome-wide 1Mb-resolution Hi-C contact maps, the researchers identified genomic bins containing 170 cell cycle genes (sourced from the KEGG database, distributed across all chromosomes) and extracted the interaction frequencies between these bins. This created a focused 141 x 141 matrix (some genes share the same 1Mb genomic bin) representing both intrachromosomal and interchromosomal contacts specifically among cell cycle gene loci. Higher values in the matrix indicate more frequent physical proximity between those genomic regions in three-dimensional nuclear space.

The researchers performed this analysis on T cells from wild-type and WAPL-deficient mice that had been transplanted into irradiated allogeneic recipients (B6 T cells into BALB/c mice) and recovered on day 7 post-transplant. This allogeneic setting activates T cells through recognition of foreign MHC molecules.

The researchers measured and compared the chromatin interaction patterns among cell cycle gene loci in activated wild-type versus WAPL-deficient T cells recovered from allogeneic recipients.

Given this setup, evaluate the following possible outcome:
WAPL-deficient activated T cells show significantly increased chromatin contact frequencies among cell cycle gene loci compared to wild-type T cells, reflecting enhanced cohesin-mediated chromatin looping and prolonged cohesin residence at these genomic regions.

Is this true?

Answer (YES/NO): NO